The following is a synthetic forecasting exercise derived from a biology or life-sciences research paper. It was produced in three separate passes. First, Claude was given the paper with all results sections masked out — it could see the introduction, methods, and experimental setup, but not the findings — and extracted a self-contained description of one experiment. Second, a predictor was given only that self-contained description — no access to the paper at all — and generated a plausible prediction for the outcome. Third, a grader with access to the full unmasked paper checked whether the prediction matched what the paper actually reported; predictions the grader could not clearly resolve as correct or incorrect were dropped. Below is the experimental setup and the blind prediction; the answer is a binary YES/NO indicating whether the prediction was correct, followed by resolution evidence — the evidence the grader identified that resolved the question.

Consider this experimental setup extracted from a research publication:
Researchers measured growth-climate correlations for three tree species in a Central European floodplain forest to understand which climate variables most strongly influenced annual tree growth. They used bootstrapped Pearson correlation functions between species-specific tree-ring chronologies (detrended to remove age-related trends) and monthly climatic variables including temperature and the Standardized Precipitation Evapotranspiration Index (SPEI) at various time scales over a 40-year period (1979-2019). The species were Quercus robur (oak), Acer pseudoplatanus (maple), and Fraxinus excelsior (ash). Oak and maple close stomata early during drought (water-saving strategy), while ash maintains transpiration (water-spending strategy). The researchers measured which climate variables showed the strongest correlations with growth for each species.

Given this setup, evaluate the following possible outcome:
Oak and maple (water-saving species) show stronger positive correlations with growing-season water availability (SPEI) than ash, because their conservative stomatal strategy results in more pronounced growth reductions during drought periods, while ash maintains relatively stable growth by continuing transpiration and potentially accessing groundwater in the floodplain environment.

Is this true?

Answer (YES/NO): NO